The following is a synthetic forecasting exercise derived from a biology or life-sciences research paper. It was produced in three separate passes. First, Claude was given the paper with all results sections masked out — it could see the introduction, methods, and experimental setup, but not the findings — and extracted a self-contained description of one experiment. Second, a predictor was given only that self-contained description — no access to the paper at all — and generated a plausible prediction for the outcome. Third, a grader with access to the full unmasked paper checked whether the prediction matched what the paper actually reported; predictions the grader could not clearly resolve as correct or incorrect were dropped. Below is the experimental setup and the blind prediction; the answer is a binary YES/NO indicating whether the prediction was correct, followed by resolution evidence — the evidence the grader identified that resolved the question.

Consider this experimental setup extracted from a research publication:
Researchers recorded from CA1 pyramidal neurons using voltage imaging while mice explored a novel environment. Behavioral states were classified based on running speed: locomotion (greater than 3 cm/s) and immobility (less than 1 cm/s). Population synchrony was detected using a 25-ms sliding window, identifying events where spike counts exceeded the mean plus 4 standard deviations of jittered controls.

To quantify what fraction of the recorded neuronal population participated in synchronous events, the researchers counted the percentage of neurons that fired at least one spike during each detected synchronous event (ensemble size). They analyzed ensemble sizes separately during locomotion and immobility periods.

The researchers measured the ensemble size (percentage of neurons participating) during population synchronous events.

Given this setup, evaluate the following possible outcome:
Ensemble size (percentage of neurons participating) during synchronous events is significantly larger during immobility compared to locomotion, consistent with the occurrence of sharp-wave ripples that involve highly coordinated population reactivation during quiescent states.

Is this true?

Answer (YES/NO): NO